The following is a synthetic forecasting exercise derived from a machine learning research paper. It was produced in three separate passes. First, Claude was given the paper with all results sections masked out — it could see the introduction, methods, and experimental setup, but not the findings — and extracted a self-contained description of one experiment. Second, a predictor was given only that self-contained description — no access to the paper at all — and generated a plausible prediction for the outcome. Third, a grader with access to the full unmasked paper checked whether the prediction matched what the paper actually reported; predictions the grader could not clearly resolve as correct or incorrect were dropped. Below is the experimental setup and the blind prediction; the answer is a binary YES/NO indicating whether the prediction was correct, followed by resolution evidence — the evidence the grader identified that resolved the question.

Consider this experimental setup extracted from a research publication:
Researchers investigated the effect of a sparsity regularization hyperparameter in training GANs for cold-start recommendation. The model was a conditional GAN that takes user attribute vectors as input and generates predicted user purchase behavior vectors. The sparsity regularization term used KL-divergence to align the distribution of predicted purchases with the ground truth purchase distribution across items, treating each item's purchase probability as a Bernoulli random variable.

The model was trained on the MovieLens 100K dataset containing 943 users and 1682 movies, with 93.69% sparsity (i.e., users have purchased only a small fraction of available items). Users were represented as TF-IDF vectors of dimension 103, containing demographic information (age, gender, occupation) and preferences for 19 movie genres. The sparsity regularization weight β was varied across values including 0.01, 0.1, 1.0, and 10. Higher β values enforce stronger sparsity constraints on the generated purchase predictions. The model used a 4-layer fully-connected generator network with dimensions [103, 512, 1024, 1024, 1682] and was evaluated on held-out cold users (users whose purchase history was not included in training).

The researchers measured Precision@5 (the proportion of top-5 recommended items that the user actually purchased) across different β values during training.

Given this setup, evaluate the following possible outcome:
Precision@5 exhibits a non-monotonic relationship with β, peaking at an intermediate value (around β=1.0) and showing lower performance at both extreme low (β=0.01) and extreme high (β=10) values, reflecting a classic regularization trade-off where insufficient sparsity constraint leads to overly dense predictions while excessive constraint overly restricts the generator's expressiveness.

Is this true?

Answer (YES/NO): NO